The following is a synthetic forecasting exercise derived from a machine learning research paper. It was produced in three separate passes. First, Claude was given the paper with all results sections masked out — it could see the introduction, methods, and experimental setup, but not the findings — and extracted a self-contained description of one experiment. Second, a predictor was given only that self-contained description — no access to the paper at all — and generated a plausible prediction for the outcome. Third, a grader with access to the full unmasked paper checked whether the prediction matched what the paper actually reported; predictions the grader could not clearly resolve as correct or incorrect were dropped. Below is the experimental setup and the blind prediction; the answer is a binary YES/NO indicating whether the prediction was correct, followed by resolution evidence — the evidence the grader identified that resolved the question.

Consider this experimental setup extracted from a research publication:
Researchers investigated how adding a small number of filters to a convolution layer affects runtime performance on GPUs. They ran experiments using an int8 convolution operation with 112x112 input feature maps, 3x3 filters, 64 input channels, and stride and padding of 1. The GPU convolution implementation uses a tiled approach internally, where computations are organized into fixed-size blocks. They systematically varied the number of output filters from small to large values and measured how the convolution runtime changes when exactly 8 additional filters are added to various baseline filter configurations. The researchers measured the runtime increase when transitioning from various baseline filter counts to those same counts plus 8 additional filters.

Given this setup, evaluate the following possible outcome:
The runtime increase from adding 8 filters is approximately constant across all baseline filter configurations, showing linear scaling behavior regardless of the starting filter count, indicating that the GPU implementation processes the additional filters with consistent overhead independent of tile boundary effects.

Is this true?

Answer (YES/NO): NO